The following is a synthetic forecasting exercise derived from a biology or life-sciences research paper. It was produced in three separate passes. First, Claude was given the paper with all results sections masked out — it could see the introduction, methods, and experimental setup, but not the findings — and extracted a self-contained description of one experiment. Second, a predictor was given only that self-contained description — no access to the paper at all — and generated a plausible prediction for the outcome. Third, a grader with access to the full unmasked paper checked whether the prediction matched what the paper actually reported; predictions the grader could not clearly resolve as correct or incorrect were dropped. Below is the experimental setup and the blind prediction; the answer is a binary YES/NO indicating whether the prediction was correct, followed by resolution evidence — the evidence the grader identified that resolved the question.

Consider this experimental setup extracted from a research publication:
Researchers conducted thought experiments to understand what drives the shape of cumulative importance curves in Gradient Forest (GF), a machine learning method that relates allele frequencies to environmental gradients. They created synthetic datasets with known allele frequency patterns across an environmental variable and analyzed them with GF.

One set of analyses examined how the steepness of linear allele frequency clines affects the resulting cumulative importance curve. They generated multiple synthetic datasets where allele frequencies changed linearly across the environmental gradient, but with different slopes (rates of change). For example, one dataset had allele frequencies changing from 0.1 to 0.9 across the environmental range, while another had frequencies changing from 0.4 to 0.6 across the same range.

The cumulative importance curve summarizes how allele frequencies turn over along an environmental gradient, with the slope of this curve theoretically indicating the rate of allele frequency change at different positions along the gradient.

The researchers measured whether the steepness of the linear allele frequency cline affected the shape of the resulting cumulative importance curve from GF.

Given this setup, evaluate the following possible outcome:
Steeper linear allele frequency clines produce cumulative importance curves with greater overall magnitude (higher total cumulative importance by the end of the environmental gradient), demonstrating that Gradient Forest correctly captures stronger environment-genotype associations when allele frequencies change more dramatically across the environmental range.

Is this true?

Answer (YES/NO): NO